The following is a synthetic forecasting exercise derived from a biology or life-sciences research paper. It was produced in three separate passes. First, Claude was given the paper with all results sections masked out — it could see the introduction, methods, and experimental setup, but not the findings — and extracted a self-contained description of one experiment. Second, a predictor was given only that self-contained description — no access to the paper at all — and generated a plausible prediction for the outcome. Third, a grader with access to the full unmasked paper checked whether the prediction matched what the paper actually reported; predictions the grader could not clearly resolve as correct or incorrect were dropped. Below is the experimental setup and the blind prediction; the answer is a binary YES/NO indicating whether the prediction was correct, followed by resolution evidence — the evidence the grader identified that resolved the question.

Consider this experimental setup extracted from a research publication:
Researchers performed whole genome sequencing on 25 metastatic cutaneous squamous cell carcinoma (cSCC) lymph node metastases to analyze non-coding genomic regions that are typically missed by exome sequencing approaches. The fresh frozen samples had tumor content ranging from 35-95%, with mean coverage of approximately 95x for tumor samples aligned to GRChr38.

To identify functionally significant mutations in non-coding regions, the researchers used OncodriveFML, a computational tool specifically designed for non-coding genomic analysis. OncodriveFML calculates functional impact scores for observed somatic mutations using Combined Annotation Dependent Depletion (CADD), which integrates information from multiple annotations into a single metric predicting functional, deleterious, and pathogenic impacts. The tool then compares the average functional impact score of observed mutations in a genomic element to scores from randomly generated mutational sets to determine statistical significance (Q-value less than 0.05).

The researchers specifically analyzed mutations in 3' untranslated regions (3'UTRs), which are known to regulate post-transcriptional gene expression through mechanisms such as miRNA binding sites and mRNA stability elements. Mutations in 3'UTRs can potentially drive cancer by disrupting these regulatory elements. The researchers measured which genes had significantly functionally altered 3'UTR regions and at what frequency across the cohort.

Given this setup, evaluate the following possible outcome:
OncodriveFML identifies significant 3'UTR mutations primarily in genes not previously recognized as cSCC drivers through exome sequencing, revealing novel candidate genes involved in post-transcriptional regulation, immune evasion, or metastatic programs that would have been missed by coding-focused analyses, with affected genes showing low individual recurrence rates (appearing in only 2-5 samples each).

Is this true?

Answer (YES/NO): NO